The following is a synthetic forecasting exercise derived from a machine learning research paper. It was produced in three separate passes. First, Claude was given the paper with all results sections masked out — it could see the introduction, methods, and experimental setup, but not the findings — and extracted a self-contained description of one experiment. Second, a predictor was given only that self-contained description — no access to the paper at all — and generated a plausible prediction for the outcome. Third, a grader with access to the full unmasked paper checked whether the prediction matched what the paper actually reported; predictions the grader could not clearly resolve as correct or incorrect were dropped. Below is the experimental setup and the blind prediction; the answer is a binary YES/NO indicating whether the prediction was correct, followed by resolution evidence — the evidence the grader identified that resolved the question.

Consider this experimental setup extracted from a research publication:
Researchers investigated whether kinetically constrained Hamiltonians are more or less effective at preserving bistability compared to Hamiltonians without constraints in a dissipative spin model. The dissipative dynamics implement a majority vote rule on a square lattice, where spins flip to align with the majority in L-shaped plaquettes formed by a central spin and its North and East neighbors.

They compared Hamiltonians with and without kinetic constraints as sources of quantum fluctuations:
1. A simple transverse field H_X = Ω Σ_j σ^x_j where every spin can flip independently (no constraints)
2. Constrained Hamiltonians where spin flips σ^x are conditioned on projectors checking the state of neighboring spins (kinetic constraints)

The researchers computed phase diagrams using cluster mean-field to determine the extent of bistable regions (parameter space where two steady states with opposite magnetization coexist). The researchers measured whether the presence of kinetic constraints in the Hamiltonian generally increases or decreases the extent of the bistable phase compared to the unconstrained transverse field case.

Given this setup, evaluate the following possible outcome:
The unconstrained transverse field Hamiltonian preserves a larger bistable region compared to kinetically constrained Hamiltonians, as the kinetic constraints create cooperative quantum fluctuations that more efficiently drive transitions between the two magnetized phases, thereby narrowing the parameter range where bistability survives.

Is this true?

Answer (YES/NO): NO